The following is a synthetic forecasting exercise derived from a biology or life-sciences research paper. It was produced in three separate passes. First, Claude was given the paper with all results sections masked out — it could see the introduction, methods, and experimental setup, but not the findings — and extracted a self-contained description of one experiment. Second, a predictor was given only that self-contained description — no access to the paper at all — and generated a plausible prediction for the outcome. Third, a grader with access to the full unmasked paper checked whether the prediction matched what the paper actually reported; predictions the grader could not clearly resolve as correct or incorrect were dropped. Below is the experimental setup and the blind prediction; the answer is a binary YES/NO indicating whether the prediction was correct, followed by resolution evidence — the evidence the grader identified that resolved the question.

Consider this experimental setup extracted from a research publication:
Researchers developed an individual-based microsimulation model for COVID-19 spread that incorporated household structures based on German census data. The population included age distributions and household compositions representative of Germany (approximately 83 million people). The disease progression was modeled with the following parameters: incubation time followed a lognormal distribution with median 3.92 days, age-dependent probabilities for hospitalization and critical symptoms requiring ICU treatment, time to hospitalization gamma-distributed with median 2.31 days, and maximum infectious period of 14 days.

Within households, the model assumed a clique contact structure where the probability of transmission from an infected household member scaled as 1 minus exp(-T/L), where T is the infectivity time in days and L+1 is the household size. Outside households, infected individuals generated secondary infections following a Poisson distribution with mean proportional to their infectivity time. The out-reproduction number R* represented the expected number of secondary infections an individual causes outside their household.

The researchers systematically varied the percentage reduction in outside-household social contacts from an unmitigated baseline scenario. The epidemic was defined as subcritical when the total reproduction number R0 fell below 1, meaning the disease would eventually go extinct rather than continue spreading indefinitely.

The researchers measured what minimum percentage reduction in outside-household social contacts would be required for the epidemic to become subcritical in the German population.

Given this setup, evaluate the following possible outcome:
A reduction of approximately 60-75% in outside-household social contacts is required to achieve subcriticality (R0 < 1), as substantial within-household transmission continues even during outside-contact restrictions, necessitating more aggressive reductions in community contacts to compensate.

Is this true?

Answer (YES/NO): NO